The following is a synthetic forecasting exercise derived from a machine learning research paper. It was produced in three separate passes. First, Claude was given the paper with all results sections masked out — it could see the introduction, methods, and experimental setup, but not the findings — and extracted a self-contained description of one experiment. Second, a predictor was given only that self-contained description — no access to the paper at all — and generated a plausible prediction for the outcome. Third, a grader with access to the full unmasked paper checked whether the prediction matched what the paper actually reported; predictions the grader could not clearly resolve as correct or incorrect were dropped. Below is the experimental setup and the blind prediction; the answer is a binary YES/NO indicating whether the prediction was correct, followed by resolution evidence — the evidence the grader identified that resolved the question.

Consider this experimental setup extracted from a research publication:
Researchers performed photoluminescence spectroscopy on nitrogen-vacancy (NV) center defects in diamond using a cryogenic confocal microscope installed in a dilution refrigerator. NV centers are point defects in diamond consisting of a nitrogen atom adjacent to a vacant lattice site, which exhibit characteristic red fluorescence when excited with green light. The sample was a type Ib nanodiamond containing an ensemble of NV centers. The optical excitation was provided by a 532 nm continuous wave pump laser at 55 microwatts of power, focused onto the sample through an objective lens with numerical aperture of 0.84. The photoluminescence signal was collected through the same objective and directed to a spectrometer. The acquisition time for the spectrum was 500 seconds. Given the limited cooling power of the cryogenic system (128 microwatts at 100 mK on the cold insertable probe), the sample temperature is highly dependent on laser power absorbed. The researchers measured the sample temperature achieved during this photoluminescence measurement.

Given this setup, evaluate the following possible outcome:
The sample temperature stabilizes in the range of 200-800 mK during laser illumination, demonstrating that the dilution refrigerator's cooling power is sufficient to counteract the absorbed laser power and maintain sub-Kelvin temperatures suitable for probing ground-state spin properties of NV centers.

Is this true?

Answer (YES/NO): NO